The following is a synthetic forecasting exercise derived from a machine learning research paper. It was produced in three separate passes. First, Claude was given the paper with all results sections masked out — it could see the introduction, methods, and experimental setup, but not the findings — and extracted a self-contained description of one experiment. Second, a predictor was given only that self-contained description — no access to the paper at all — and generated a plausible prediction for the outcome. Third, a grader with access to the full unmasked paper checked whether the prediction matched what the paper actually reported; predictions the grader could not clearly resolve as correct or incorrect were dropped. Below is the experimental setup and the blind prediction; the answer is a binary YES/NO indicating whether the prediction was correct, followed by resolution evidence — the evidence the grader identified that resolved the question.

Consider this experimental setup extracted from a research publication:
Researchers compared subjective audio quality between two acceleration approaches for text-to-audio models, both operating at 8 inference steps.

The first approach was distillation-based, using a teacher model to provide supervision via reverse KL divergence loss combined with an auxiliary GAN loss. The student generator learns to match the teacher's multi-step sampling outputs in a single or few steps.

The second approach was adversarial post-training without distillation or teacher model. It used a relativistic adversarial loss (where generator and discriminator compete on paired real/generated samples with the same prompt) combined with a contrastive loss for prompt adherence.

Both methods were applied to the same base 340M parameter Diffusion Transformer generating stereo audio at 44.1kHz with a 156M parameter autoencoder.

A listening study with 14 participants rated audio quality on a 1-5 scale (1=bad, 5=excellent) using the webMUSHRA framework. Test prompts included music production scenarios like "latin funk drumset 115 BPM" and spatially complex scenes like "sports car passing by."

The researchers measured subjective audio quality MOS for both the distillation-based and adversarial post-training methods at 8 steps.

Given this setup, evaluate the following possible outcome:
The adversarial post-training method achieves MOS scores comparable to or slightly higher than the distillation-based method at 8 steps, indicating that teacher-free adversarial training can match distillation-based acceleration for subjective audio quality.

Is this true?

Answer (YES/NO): YES